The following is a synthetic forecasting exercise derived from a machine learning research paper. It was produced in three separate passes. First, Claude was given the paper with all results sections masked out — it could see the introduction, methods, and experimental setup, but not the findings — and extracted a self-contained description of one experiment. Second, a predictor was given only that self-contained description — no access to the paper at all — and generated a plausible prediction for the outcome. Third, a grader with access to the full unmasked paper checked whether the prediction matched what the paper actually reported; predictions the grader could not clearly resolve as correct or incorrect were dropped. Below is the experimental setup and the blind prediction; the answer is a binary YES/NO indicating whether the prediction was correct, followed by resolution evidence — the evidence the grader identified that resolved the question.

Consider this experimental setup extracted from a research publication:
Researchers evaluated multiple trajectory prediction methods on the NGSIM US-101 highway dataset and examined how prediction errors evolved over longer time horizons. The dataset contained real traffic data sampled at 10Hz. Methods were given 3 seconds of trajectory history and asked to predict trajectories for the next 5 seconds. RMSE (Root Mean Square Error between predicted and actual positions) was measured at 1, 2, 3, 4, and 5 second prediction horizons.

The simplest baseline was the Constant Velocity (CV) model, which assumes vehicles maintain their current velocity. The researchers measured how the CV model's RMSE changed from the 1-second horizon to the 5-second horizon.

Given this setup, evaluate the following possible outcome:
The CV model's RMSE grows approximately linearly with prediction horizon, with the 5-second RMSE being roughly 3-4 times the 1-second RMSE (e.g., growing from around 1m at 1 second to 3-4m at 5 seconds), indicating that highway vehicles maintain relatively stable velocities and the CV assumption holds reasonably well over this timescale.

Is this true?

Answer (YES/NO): NO